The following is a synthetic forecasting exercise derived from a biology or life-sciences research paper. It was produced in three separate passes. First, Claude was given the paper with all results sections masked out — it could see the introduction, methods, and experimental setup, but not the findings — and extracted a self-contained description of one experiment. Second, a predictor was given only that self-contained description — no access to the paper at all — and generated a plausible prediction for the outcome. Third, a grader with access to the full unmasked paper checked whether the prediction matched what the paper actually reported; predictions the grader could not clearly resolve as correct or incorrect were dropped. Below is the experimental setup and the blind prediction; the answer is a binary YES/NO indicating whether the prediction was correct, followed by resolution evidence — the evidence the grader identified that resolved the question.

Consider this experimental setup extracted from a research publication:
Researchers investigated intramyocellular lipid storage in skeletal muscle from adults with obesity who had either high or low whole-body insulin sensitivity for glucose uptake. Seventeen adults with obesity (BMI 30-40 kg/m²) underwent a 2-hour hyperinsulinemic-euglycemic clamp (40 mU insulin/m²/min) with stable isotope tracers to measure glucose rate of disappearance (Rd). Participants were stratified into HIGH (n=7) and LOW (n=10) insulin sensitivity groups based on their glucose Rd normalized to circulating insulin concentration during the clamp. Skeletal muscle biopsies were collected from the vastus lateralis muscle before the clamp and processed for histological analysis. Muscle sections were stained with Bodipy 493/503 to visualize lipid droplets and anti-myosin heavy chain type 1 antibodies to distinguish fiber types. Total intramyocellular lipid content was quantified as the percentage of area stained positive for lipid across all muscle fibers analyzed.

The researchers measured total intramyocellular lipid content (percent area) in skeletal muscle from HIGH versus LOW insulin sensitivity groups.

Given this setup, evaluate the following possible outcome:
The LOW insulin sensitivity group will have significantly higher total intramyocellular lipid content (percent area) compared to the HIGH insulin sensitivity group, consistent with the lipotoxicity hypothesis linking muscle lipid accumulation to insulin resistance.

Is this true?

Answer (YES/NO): NO